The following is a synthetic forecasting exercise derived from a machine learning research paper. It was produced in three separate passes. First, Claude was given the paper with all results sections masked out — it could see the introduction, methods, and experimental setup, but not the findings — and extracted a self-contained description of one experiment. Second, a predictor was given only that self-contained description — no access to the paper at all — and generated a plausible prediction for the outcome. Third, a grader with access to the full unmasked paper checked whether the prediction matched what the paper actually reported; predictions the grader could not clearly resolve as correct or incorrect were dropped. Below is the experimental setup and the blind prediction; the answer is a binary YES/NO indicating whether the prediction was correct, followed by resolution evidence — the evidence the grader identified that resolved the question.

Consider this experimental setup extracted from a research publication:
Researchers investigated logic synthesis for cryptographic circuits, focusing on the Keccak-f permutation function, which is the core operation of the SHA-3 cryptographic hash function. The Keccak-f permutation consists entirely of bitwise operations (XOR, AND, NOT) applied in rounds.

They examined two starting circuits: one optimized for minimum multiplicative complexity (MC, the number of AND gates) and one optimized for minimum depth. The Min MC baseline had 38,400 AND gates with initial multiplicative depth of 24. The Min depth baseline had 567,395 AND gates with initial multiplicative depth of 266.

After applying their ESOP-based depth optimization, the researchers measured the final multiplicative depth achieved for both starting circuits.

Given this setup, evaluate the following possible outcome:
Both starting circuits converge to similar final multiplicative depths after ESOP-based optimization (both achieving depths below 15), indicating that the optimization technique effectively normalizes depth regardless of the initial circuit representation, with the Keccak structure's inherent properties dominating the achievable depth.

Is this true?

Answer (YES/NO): NO